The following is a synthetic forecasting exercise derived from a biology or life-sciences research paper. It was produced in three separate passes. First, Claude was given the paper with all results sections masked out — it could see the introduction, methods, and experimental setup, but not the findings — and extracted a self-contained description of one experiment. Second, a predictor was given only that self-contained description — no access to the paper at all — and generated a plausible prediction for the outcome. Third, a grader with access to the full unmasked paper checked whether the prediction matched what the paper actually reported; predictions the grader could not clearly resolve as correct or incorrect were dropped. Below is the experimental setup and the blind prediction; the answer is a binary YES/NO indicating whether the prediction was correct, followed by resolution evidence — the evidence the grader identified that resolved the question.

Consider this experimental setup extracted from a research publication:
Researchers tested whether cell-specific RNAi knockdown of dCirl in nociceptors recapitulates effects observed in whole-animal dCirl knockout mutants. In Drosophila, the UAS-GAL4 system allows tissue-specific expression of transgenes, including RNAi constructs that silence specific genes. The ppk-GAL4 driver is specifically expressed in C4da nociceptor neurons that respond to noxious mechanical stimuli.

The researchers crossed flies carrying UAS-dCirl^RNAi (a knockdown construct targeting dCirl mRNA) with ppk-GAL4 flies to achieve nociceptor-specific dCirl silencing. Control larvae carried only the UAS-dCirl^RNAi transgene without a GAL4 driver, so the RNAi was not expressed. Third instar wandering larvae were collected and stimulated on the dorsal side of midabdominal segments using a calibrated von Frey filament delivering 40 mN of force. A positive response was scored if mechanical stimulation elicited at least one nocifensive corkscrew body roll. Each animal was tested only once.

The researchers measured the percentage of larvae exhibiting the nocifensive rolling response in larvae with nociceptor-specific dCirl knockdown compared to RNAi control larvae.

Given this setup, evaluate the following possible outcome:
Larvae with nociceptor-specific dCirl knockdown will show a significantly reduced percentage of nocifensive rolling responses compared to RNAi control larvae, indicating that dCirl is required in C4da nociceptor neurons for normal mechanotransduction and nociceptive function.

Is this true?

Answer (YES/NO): NO